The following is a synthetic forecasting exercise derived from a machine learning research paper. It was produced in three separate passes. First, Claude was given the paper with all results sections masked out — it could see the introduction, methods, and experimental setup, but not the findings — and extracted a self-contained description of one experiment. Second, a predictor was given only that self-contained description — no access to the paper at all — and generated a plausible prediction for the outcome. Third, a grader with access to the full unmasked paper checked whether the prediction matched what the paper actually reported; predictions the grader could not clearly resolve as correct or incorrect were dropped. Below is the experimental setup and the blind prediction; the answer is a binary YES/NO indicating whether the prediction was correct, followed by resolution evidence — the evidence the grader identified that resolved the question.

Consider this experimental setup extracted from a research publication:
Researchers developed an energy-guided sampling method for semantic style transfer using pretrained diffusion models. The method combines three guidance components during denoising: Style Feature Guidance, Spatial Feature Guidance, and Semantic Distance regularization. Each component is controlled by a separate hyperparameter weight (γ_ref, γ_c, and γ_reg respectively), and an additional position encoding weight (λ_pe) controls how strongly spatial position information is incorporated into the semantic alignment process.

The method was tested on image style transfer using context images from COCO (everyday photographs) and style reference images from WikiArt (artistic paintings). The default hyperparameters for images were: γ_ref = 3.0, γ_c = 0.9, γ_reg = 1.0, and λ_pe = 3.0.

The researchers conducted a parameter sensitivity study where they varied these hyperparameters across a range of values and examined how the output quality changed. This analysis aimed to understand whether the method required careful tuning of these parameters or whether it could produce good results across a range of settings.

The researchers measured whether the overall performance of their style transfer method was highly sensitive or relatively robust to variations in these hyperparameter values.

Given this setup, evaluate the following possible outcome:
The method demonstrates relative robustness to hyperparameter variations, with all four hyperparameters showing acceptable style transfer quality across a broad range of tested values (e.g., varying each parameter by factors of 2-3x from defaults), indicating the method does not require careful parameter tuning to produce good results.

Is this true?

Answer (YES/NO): YES